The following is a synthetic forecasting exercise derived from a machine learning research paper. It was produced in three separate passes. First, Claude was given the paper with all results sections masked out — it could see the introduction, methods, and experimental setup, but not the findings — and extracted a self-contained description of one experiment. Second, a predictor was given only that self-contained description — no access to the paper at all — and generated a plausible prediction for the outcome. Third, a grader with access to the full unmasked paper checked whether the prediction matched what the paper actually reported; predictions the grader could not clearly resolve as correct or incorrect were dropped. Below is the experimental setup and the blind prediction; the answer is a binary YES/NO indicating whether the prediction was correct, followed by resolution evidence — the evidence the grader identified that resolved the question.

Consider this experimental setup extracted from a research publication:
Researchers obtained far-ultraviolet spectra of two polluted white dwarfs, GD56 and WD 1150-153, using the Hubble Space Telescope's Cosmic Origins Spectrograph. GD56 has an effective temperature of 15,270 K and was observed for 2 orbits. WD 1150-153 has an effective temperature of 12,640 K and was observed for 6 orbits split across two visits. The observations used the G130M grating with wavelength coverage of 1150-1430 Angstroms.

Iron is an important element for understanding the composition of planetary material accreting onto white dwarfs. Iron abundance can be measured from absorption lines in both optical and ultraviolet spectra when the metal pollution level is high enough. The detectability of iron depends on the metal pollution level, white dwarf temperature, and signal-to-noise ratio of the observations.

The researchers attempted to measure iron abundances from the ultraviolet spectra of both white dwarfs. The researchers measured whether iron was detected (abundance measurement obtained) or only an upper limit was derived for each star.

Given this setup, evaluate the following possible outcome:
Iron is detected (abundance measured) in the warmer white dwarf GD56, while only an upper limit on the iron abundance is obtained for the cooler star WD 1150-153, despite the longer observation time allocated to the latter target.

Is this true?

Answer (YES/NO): YES